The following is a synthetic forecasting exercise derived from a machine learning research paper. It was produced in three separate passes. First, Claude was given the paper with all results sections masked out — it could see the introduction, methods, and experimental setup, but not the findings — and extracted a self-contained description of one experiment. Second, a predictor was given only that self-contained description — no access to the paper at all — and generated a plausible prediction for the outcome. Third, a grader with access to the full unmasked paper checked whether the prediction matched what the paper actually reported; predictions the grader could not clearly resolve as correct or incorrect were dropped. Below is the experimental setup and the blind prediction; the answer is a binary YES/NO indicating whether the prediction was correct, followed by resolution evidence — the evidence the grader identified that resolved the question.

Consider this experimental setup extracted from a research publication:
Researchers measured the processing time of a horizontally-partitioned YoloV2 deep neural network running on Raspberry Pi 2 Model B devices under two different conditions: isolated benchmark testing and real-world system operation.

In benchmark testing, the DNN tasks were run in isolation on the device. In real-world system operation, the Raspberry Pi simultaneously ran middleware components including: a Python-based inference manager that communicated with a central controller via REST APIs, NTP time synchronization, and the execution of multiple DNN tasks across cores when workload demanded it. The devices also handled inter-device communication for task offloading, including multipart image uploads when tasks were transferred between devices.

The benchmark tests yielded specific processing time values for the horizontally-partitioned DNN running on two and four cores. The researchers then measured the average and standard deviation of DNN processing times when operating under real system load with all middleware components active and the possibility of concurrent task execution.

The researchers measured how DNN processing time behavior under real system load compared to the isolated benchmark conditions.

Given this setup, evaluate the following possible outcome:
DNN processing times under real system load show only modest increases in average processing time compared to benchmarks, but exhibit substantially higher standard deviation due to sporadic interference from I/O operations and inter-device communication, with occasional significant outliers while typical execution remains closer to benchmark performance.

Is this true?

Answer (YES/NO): NO